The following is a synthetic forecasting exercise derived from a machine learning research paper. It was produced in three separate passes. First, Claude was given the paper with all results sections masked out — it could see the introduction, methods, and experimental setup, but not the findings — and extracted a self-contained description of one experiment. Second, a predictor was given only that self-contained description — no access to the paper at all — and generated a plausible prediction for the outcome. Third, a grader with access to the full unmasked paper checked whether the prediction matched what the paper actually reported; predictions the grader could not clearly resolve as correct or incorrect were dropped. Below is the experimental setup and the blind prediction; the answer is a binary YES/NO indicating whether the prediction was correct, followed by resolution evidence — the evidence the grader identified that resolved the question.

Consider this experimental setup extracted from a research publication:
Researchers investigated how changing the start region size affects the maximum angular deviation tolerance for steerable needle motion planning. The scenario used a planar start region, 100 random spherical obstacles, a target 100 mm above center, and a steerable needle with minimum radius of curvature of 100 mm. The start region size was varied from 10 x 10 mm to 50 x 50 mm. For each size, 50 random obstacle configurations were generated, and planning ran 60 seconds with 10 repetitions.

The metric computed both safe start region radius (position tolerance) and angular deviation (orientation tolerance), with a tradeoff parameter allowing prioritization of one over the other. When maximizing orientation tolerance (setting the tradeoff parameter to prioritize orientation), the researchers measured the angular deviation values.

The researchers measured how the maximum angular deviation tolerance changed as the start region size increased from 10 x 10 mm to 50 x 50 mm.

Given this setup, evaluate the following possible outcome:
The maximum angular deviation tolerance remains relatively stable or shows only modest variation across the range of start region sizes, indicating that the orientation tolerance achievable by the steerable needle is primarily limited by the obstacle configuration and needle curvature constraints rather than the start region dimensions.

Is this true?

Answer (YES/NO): YES